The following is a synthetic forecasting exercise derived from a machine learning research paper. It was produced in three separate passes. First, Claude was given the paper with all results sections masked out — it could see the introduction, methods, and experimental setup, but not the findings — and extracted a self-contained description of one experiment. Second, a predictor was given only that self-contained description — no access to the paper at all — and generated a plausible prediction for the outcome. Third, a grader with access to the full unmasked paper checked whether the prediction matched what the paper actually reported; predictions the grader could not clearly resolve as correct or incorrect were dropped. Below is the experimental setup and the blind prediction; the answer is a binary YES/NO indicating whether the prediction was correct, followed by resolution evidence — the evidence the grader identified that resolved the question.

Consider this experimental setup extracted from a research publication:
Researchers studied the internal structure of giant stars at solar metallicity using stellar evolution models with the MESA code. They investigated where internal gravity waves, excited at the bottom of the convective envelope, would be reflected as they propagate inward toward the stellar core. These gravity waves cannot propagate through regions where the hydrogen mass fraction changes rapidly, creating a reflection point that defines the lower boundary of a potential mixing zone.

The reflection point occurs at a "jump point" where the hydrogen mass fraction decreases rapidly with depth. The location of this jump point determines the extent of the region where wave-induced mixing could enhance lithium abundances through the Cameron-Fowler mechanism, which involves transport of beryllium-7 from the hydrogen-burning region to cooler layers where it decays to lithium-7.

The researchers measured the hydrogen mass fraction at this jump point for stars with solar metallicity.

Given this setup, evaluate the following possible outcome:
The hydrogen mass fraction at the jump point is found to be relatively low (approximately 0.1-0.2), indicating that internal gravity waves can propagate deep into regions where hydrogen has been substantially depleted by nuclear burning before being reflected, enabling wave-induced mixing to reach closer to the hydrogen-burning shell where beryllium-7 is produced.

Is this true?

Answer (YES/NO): NO